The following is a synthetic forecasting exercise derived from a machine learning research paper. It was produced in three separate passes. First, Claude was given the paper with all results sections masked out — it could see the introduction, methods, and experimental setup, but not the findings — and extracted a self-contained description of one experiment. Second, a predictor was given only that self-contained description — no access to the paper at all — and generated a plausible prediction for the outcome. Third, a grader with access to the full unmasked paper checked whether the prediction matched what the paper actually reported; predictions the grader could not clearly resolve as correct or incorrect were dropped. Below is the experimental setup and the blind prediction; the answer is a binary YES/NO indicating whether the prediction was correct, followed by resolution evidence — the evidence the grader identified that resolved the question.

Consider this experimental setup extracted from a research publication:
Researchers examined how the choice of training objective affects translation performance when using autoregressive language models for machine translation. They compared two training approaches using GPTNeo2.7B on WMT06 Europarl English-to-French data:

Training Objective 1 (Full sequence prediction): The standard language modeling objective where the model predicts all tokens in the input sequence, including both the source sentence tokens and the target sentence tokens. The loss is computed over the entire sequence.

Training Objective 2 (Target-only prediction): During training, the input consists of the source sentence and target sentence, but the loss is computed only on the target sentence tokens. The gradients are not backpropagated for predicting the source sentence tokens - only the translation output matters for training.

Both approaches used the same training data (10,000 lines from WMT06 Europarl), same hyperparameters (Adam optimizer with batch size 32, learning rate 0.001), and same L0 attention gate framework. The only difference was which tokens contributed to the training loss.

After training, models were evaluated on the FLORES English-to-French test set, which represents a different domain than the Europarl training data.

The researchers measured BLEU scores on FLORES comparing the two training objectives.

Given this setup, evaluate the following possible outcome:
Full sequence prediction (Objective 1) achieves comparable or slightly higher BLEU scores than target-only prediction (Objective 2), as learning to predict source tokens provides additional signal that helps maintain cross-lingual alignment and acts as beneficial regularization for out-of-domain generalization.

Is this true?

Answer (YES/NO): NO